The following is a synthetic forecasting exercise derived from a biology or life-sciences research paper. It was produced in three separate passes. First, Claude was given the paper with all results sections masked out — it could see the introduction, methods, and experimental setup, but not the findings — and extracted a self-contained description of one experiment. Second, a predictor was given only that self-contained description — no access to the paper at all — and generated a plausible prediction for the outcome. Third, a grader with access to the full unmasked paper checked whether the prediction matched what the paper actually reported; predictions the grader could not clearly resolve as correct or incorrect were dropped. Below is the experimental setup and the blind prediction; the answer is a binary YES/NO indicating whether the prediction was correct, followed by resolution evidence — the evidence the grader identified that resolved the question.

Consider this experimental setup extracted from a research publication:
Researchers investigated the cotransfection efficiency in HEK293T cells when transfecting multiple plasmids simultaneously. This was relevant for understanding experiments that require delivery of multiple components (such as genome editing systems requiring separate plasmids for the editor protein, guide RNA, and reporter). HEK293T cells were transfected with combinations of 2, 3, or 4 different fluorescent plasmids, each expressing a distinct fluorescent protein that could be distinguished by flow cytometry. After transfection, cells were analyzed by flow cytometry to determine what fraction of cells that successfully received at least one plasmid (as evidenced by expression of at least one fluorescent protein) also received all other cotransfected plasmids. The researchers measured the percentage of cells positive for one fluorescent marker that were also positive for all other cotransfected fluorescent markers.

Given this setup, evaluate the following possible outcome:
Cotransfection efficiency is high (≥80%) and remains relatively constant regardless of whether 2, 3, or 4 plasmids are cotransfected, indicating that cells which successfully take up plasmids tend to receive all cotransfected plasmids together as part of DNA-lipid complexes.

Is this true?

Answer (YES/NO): YES